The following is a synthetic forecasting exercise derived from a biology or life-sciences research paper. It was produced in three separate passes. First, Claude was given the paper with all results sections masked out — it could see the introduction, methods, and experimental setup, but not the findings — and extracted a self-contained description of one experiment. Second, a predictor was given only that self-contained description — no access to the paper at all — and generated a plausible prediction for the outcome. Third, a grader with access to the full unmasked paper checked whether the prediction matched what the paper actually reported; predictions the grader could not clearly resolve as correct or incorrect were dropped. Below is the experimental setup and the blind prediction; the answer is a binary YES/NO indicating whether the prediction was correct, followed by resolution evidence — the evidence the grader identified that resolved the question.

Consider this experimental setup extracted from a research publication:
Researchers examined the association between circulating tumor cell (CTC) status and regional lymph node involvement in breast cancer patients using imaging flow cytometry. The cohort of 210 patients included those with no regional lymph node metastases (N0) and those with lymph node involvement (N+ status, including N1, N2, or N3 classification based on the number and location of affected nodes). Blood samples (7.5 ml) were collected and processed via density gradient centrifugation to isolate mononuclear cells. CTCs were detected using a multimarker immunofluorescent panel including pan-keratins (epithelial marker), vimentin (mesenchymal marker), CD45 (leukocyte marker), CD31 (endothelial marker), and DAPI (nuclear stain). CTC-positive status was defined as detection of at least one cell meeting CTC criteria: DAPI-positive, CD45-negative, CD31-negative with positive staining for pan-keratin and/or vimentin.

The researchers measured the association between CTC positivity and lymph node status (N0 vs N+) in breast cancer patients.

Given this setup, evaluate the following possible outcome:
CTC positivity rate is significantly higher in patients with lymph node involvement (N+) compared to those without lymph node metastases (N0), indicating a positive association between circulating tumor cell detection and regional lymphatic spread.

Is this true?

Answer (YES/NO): NO